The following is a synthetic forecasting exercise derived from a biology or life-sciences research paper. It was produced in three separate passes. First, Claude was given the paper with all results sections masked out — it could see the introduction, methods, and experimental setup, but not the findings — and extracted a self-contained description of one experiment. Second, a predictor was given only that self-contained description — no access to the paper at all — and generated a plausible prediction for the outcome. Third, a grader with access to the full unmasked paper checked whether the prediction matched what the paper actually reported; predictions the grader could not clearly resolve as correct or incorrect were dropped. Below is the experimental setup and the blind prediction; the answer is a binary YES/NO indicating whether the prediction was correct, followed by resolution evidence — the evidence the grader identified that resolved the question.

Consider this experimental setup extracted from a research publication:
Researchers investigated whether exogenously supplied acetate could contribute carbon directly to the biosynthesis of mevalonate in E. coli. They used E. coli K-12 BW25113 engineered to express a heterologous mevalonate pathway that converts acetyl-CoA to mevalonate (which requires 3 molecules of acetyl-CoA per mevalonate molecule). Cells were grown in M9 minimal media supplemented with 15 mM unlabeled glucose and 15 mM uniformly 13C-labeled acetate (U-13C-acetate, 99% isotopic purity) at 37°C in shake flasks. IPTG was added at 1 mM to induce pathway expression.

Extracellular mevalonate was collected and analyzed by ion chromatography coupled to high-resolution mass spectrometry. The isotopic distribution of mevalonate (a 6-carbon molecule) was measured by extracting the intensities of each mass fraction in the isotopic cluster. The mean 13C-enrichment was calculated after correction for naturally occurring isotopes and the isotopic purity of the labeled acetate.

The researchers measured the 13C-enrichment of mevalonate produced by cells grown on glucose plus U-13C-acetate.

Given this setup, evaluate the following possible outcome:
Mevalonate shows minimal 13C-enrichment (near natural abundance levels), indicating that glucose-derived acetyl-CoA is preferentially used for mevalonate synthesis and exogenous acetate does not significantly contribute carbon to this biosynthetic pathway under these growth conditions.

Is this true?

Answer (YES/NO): NO